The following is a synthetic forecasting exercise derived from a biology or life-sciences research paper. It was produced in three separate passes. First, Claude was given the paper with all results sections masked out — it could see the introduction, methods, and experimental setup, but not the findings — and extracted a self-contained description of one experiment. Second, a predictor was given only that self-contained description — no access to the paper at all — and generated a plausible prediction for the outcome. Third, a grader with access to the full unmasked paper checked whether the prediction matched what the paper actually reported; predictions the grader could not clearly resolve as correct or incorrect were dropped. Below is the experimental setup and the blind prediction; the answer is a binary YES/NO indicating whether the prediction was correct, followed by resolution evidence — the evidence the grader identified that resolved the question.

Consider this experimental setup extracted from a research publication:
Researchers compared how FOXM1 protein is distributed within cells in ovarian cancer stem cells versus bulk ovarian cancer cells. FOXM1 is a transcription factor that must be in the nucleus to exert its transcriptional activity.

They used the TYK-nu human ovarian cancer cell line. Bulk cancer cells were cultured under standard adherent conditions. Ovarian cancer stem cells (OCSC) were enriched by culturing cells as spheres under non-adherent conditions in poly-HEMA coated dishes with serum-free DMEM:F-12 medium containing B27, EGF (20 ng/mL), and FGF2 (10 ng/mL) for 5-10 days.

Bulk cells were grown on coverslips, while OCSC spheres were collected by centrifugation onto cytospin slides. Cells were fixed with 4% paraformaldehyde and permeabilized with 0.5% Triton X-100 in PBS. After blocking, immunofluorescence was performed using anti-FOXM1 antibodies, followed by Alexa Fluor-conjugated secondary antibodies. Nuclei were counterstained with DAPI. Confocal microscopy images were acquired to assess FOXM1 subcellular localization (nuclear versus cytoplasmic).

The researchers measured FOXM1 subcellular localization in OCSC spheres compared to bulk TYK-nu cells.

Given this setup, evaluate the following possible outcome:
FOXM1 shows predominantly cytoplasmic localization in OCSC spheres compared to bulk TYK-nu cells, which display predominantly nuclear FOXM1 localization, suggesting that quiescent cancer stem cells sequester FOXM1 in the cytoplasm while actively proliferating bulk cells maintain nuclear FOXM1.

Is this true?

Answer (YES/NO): NO